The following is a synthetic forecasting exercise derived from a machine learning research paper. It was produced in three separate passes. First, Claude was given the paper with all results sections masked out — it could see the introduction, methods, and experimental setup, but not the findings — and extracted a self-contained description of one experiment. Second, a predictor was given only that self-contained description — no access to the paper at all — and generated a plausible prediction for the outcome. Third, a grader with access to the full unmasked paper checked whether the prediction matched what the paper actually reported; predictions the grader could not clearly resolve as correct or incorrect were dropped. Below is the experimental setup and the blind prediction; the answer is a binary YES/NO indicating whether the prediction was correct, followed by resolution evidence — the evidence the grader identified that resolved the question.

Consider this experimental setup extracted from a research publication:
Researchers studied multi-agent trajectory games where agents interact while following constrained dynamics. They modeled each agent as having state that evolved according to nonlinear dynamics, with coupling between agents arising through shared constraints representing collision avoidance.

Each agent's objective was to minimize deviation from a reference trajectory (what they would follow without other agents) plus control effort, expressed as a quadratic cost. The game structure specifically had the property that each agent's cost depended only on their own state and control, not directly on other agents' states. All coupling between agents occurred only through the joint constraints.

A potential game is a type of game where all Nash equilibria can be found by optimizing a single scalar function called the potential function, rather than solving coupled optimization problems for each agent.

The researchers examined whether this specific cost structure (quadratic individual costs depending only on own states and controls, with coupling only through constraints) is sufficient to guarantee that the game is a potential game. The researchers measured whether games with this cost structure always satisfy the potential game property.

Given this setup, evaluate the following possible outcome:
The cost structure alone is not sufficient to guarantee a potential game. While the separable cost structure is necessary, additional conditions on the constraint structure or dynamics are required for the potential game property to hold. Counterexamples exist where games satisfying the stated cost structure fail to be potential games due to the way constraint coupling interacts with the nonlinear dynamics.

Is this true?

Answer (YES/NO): NO